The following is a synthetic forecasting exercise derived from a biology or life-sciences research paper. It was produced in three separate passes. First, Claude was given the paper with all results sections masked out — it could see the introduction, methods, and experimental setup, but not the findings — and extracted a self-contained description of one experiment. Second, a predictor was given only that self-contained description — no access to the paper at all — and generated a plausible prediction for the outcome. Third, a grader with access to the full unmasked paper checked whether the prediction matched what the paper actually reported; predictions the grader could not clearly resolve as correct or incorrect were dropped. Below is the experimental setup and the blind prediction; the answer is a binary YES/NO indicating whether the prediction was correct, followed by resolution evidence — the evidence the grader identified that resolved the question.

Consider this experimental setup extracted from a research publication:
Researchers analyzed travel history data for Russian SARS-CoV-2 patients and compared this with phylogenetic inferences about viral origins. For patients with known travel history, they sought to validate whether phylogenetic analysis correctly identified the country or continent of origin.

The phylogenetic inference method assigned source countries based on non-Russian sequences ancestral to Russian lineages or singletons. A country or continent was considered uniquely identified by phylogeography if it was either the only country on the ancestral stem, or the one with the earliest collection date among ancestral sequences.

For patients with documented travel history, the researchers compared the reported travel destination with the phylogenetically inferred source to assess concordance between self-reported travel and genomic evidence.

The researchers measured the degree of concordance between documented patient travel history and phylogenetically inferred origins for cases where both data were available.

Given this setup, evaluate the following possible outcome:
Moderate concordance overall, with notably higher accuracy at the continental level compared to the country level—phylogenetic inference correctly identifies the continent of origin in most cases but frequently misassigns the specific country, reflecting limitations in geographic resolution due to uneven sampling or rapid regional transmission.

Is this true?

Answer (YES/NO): NO